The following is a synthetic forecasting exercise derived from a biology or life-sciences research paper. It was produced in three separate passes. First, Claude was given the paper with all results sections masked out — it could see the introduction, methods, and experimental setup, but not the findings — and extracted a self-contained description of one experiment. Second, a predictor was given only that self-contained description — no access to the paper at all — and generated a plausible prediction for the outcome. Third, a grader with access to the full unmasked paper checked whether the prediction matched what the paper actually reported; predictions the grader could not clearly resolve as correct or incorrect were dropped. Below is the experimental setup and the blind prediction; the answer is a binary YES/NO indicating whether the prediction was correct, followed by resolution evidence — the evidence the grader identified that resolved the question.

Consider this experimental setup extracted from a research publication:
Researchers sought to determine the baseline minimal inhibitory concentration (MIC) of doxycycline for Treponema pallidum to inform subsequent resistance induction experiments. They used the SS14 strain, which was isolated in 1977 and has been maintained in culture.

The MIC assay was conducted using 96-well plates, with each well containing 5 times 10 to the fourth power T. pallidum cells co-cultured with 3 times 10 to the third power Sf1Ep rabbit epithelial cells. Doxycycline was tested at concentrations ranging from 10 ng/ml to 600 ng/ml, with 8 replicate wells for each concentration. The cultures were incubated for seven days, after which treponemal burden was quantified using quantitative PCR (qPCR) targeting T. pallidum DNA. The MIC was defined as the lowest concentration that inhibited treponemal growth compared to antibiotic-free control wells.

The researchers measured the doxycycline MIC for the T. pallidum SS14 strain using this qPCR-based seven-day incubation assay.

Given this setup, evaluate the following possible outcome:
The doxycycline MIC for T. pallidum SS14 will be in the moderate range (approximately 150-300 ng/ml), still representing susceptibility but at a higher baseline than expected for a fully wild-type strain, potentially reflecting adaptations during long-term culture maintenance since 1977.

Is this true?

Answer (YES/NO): NO